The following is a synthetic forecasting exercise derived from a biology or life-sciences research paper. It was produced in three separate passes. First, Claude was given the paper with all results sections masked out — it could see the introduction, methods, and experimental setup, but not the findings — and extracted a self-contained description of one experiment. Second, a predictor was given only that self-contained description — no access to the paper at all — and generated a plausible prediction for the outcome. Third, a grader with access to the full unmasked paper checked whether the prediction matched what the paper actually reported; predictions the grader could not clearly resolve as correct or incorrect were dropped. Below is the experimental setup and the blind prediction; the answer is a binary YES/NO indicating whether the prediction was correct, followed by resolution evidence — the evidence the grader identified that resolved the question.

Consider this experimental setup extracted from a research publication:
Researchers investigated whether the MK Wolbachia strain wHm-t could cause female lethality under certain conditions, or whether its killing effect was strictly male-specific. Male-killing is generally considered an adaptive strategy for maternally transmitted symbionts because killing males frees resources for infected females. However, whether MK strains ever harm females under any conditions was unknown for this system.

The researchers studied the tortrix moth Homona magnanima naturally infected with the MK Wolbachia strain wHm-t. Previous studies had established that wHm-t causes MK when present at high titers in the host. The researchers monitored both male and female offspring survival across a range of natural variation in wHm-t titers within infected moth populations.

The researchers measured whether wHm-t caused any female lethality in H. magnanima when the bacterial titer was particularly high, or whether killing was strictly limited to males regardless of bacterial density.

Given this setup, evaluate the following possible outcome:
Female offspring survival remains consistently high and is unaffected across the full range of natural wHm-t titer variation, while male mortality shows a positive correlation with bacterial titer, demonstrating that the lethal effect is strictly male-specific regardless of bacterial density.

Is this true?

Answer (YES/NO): NO